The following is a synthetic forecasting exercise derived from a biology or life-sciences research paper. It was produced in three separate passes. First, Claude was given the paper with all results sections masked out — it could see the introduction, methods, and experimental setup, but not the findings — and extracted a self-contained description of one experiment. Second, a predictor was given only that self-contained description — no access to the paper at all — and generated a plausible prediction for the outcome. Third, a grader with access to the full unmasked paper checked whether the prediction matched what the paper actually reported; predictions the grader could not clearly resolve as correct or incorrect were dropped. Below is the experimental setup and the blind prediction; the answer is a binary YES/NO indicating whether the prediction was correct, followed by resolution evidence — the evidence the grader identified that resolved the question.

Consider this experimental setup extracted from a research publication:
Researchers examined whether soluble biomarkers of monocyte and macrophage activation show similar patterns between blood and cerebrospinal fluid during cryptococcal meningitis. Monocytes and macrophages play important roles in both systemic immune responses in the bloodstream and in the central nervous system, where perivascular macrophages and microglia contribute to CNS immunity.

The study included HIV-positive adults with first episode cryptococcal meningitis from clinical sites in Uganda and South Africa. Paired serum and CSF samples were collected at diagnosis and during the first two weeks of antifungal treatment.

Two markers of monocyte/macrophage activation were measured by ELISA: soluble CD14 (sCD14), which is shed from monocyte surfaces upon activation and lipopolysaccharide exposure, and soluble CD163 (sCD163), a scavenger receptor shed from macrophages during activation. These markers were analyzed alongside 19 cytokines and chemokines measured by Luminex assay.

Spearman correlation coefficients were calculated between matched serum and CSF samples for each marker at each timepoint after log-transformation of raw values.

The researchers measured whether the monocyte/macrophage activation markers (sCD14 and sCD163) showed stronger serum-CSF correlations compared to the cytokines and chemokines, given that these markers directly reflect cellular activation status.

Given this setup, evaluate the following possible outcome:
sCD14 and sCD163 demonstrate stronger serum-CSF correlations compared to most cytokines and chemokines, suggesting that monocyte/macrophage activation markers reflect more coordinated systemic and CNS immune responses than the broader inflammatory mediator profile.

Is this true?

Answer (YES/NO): NO